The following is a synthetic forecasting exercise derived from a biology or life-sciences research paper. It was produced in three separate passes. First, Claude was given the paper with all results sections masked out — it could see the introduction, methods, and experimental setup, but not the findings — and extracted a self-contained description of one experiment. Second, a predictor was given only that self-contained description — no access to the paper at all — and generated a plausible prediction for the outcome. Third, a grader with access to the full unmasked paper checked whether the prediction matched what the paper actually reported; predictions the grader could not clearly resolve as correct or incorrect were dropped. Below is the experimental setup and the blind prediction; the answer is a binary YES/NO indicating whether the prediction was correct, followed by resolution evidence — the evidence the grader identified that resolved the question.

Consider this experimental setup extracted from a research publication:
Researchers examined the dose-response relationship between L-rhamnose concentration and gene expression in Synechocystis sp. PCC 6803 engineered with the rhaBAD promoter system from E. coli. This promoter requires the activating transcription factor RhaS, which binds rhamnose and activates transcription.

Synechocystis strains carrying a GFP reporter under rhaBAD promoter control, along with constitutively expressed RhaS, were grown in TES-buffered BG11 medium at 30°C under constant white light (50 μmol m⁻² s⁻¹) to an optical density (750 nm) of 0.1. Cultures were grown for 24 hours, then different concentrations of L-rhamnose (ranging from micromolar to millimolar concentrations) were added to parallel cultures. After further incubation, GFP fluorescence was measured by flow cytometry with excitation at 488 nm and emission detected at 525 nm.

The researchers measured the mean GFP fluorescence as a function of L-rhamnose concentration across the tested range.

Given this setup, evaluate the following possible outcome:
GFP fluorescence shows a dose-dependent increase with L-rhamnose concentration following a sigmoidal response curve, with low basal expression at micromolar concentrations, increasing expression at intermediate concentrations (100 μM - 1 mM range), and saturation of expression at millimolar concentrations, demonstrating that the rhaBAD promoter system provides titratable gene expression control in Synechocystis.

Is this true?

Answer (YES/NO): NO